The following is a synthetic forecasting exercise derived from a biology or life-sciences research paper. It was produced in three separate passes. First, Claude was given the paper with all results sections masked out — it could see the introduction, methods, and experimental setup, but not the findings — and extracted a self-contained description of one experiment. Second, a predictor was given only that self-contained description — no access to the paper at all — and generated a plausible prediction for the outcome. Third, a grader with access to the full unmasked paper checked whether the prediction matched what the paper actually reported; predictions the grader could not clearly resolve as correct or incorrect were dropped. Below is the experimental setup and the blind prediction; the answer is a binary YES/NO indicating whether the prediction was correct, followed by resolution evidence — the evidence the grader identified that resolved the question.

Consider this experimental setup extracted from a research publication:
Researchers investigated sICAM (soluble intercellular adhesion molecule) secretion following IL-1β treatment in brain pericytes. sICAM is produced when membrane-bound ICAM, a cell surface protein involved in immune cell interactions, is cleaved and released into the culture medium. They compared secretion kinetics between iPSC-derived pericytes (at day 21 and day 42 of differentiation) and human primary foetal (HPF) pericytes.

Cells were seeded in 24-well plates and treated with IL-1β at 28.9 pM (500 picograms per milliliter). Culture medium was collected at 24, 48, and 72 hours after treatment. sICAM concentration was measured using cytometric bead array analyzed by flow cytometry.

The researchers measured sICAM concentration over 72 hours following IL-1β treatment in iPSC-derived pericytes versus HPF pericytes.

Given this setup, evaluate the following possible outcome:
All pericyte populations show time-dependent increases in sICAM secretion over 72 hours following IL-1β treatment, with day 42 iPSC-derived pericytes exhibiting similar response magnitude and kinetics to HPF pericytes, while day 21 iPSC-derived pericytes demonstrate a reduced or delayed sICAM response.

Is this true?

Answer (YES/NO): NO